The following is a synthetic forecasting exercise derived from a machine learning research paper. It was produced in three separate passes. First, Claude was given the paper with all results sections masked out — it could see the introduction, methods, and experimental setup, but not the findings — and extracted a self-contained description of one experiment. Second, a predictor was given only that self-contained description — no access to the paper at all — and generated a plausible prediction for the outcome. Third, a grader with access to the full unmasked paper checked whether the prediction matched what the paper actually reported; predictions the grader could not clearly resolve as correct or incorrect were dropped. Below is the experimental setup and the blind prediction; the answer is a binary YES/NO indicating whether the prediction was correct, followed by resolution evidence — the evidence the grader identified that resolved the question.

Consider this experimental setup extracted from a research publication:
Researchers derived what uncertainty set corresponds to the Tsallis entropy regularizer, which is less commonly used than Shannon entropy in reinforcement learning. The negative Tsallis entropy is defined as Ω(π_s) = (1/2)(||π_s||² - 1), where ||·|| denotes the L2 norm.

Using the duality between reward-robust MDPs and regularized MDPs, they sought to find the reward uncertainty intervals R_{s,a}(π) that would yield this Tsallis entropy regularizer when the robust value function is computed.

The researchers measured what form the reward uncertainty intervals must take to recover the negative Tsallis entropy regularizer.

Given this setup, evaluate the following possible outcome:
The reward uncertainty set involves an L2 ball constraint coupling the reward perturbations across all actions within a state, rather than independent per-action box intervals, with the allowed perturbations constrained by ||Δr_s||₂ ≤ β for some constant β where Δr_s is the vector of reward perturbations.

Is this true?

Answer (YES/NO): NO